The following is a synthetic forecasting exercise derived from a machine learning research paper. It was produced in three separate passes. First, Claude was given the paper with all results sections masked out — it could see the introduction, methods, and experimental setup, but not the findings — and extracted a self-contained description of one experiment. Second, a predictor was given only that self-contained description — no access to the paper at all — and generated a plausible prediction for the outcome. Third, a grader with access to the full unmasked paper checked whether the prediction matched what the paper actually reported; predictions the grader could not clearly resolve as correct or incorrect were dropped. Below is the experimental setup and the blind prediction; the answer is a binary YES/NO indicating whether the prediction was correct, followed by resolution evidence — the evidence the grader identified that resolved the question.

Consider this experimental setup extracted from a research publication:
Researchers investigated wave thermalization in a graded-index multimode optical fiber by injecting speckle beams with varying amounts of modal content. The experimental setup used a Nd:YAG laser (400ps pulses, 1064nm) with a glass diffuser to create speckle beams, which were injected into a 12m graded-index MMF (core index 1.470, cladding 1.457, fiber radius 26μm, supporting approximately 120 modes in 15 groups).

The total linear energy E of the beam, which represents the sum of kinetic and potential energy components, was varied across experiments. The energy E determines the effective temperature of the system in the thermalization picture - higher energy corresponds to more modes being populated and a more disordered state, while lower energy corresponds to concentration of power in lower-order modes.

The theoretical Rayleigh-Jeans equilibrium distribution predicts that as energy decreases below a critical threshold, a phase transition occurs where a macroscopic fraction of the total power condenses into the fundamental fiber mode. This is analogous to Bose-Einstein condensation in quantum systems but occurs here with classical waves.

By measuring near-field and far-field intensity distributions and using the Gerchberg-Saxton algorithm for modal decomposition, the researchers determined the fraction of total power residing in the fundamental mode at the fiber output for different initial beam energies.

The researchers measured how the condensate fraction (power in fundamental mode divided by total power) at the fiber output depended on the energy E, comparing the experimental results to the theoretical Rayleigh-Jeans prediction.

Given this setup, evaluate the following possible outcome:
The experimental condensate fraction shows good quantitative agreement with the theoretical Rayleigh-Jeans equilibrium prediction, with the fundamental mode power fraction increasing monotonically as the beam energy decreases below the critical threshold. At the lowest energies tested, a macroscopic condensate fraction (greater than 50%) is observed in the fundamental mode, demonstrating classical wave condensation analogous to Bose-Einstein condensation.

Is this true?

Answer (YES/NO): YES